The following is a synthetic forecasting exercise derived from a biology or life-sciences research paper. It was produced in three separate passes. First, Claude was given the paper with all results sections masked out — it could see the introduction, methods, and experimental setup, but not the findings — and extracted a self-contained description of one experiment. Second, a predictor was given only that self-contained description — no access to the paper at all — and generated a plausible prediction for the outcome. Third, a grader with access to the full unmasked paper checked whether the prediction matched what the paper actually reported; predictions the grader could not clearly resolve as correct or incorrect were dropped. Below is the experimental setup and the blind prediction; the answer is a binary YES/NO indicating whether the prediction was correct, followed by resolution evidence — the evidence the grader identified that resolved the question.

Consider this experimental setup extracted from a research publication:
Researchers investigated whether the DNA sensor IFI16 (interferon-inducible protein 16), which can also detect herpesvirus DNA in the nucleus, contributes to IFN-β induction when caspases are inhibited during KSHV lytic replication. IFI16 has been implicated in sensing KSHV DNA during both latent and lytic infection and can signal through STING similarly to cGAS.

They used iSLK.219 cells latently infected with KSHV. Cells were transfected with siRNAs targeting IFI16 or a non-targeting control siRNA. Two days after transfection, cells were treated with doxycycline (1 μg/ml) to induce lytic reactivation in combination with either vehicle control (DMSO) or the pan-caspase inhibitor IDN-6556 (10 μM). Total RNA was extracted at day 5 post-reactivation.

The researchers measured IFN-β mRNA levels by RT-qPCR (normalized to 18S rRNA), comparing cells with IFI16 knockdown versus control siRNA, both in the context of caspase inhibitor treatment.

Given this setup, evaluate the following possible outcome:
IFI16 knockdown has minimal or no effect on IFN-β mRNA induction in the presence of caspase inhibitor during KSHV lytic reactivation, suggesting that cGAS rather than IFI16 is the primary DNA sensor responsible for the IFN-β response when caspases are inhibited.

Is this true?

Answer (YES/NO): YES